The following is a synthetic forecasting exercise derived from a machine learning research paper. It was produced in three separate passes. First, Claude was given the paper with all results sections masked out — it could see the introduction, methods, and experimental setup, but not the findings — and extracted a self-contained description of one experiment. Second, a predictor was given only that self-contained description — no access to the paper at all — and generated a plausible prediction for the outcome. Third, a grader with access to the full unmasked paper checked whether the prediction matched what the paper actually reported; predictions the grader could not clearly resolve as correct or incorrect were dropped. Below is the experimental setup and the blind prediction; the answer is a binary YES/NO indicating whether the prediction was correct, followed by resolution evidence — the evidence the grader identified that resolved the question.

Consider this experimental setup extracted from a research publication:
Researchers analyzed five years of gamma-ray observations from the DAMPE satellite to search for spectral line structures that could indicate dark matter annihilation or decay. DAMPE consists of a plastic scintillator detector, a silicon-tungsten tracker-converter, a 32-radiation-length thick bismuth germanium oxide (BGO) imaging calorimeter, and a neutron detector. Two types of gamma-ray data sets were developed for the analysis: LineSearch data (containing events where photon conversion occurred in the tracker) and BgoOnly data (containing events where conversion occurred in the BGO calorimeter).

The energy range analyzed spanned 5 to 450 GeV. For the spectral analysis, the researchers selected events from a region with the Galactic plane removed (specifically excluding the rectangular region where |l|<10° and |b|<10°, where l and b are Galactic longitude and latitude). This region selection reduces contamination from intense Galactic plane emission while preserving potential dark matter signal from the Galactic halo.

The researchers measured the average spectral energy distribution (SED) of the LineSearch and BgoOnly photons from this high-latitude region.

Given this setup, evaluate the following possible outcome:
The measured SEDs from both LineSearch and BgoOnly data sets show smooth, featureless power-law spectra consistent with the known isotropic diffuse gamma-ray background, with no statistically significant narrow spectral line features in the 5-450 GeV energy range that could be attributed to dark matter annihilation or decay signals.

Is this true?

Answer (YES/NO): NO